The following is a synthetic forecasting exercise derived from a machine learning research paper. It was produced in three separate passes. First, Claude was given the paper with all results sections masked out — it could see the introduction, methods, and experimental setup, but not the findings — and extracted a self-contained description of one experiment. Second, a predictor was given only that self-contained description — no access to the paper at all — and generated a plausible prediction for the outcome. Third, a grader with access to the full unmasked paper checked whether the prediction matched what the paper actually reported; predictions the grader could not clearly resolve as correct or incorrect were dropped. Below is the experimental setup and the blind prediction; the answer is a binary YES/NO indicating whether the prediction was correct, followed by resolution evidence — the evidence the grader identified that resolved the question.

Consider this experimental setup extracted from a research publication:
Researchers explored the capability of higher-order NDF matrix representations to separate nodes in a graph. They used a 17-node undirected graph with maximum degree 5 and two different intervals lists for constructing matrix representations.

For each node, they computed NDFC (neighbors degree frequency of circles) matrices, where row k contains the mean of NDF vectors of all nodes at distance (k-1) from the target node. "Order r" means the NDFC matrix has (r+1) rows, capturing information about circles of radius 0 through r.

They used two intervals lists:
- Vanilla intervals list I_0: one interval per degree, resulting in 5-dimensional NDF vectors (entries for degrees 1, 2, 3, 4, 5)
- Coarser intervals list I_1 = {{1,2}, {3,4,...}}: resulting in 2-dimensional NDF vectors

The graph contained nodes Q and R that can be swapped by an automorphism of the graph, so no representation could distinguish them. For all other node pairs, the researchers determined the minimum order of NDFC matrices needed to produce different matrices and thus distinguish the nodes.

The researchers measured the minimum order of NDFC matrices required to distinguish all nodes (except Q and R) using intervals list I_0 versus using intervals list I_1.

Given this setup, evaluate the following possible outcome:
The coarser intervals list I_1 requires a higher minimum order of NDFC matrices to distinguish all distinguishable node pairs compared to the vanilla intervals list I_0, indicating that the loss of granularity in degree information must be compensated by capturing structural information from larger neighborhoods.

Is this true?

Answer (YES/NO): YES